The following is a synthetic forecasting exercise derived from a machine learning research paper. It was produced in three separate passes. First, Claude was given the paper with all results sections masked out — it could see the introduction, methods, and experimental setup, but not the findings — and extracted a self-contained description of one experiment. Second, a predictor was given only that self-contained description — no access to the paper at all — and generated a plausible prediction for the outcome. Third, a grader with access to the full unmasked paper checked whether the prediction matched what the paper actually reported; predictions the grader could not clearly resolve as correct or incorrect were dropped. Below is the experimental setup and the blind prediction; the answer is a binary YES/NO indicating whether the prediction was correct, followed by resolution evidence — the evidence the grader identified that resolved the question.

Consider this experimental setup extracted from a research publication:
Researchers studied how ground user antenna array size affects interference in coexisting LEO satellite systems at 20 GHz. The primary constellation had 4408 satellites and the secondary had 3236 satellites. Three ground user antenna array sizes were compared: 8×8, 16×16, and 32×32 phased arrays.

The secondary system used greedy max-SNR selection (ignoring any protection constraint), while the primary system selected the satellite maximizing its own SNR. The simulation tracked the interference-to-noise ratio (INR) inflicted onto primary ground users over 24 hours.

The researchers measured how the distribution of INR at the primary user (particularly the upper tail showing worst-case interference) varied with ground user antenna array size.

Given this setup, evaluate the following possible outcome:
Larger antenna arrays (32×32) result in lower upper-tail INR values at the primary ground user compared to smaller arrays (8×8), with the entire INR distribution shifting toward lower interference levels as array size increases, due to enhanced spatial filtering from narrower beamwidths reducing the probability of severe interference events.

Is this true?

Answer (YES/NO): NO